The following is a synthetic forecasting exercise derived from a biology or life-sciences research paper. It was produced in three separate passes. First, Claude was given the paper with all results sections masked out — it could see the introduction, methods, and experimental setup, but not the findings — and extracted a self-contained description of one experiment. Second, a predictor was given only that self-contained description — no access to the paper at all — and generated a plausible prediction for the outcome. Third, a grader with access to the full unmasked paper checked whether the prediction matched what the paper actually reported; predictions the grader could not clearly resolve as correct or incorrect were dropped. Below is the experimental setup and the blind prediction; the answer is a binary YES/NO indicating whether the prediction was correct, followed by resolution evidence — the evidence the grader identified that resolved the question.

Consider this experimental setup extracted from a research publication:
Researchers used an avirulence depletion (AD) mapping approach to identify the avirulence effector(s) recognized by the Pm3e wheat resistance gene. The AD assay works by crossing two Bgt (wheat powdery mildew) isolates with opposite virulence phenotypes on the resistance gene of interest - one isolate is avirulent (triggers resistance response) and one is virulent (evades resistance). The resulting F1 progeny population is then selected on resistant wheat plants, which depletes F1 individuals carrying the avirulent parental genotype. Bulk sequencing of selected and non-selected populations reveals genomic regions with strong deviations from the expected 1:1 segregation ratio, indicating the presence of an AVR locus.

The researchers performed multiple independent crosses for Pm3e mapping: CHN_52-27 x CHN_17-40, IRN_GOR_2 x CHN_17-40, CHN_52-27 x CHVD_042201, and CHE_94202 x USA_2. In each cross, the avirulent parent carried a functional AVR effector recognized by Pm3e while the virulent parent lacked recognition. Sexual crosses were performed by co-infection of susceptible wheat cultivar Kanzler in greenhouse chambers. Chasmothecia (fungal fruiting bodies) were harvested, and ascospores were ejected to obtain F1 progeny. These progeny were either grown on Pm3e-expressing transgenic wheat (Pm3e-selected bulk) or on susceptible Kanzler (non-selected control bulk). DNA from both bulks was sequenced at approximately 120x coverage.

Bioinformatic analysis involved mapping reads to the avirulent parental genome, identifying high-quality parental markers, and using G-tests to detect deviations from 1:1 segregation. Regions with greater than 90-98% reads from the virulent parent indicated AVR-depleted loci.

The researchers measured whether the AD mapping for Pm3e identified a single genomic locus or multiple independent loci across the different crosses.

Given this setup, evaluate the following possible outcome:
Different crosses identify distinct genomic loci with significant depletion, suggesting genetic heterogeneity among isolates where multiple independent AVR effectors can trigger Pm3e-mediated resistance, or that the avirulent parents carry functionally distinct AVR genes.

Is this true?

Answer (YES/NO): YES